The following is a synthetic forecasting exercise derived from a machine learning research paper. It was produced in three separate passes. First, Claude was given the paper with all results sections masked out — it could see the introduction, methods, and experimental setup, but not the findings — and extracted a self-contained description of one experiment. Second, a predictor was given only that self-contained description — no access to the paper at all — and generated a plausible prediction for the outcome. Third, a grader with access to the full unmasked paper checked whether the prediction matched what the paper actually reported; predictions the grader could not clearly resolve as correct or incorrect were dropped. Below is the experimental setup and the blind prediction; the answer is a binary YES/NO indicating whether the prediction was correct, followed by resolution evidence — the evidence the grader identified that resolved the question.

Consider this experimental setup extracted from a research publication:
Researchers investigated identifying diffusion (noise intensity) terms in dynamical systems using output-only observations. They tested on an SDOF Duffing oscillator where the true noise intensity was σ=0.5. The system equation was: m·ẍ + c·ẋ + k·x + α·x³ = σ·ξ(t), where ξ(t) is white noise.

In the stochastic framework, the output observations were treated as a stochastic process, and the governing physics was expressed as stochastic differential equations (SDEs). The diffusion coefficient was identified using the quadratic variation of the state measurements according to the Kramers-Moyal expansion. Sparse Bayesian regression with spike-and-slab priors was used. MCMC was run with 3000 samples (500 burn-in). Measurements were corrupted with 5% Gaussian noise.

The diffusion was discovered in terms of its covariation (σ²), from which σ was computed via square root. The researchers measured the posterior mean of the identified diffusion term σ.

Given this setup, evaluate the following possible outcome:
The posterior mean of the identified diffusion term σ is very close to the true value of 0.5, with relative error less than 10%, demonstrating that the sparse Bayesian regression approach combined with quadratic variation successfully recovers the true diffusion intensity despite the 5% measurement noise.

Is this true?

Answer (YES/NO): YES